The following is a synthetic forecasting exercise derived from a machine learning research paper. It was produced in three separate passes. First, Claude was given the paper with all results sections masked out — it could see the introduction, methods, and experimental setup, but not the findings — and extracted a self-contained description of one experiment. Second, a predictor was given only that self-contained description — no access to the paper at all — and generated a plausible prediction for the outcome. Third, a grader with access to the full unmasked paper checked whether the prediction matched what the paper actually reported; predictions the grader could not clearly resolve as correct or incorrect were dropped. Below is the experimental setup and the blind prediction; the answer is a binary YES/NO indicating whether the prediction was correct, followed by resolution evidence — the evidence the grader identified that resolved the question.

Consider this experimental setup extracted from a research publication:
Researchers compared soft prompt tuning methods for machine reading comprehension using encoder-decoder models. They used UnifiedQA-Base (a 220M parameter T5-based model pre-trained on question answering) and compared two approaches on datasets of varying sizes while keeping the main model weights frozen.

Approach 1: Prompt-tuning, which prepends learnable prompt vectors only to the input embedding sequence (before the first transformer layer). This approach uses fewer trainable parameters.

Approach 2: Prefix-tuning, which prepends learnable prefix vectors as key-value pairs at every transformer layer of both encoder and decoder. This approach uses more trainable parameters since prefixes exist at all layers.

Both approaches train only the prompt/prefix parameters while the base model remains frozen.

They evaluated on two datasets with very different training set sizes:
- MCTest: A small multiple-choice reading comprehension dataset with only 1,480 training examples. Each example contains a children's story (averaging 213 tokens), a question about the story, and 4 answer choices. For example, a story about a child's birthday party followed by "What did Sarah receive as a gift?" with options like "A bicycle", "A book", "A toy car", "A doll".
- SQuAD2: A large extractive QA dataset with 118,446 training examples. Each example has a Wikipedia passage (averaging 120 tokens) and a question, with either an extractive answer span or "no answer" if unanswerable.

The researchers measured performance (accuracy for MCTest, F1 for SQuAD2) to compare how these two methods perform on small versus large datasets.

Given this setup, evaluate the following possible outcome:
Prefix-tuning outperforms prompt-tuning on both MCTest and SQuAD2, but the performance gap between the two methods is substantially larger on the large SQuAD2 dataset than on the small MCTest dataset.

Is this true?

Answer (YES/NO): YES